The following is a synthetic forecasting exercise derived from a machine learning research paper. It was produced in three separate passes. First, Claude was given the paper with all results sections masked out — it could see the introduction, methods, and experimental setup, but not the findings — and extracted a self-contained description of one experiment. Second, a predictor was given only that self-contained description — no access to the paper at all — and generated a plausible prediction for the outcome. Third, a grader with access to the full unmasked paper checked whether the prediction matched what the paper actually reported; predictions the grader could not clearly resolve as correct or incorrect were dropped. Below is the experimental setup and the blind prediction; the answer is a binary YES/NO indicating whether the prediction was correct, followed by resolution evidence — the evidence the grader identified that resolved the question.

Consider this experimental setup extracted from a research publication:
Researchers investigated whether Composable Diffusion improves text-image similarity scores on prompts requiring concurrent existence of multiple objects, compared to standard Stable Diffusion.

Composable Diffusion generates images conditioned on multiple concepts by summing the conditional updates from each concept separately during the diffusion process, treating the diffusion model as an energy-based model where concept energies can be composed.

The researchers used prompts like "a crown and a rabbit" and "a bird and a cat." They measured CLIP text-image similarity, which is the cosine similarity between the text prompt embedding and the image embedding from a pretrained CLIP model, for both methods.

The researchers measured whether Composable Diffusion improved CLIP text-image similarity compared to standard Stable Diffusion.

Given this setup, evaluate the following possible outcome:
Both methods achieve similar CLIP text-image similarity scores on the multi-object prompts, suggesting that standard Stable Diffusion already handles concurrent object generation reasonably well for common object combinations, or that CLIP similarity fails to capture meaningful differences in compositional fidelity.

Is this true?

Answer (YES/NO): YES